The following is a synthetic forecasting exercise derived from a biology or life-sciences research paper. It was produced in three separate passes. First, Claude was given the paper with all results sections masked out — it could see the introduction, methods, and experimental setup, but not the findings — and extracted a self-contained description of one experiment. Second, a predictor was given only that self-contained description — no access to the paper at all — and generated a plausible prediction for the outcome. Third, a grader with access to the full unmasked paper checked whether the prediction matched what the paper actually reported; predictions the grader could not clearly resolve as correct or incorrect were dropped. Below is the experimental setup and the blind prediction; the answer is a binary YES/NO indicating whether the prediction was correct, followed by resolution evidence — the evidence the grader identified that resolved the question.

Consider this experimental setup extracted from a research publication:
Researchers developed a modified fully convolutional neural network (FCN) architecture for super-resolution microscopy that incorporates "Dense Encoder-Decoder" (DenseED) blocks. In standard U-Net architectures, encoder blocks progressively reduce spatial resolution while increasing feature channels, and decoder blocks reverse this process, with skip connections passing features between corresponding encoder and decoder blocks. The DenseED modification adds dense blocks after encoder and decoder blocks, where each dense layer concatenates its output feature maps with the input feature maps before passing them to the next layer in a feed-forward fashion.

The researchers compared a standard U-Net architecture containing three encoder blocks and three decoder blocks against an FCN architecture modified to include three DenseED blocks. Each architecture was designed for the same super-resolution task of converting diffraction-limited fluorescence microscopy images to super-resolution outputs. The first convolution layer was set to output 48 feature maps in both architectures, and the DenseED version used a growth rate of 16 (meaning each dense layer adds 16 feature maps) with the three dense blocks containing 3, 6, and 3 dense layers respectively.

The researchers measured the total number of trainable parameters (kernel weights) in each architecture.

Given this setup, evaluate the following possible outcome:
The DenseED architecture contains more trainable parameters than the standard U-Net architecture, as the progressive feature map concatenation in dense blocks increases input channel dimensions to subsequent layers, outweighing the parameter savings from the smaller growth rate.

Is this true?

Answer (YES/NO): NO